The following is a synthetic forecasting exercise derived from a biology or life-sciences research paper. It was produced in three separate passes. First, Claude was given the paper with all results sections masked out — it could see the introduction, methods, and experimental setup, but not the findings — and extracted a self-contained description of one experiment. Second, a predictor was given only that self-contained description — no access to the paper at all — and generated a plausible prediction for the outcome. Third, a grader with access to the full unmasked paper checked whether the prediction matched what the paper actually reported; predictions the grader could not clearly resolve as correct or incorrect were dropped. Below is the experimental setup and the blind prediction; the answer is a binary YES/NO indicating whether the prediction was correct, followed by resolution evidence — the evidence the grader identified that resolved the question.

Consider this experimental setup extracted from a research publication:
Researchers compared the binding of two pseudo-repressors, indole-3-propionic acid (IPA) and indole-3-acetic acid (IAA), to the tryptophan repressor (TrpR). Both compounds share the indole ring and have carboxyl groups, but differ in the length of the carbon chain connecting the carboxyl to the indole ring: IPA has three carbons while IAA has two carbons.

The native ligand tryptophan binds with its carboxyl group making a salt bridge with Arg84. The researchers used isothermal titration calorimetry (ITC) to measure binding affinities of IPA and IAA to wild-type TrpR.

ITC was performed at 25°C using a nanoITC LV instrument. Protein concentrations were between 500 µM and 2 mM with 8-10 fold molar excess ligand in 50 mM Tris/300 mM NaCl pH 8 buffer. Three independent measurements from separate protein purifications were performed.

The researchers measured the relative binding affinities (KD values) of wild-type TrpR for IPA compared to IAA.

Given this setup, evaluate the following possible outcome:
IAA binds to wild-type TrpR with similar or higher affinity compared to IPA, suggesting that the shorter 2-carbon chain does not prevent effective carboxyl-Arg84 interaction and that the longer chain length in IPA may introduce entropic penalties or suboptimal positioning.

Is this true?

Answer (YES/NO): NO